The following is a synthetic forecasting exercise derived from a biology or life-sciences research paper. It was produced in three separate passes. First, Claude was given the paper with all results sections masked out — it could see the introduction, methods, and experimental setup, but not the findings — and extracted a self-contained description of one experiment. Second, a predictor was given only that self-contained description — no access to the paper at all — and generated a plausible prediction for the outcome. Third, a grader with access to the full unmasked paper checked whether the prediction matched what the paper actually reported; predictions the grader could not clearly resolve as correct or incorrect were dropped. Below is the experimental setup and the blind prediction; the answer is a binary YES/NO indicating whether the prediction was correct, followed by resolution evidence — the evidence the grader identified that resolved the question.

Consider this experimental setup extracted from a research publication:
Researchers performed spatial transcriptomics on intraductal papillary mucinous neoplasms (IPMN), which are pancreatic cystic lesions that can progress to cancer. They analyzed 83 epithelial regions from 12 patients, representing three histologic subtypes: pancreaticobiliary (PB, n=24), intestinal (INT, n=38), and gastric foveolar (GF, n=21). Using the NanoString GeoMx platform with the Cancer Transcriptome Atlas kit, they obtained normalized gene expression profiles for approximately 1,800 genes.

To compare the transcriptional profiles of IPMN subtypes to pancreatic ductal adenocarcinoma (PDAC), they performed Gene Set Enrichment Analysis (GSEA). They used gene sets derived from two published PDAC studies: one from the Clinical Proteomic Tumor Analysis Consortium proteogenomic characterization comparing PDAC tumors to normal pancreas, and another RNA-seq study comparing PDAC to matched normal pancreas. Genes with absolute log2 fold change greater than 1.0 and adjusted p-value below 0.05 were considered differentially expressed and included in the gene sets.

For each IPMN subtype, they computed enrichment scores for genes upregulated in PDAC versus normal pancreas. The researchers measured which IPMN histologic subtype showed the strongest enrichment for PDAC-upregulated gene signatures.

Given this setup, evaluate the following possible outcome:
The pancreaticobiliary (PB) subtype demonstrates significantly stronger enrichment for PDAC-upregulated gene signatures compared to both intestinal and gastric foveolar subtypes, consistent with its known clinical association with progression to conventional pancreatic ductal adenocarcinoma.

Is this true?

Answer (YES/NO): YES